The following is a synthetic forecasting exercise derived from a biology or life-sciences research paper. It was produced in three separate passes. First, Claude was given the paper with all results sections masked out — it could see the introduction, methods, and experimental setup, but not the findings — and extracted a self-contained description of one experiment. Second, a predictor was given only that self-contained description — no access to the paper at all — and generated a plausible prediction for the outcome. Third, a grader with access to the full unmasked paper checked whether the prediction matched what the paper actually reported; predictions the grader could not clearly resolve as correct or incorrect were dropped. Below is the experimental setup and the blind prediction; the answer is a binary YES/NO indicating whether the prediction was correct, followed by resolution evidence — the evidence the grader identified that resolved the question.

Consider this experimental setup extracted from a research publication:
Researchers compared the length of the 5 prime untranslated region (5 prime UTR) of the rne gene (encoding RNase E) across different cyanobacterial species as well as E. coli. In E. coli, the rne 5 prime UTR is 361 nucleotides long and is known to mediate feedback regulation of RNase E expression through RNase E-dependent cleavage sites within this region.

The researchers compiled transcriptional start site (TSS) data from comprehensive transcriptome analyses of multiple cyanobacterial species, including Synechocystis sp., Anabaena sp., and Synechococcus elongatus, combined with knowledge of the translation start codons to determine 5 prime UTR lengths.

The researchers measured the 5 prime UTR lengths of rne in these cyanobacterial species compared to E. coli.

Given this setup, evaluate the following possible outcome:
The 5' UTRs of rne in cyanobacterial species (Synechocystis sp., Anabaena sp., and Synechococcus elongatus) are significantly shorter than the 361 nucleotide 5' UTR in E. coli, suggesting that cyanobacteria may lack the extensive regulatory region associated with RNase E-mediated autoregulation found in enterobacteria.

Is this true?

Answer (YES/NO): NO